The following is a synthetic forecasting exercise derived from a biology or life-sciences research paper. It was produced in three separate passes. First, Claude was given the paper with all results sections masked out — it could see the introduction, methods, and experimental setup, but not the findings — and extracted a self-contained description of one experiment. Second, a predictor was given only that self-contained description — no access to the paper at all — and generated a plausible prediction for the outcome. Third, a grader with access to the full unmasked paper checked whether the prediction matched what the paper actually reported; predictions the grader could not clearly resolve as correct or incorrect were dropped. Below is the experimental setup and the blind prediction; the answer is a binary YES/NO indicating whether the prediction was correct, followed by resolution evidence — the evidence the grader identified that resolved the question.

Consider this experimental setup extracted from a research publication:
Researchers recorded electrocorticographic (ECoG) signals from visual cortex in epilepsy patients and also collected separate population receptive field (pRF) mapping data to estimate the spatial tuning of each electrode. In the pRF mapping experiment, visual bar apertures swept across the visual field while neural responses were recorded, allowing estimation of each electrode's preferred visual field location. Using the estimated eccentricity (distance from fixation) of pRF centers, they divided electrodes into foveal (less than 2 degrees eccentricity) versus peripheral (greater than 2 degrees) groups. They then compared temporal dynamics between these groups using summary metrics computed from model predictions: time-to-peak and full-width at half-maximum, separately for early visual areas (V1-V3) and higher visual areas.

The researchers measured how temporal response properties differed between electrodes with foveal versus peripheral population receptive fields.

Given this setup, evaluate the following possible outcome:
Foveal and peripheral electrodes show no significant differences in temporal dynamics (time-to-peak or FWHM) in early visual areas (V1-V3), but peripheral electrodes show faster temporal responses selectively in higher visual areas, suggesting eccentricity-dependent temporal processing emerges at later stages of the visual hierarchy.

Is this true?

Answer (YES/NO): NO